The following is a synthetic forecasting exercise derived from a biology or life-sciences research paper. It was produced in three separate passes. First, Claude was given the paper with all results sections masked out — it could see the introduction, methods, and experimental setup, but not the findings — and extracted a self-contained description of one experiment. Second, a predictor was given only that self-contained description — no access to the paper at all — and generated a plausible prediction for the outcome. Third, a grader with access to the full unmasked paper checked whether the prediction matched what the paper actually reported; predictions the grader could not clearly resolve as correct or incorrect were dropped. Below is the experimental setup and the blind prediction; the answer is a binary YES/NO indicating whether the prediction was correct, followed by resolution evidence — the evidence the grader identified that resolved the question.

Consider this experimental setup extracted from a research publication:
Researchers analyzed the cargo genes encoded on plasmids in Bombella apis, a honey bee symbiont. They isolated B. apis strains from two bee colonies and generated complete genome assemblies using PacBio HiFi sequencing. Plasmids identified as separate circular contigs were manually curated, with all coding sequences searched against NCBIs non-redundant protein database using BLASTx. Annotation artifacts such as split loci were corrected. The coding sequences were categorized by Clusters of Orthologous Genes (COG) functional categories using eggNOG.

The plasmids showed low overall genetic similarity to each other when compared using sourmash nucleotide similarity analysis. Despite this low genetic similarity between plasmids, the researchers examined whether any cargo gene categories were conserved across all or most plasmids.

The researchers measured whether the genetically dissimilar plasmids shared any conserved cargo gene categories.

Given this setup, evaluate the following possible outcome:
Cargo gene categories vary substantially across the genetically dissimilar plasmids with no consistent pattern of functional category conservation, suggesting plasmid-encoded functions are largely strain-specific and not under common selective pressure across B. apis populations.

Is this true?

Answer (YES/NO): NO